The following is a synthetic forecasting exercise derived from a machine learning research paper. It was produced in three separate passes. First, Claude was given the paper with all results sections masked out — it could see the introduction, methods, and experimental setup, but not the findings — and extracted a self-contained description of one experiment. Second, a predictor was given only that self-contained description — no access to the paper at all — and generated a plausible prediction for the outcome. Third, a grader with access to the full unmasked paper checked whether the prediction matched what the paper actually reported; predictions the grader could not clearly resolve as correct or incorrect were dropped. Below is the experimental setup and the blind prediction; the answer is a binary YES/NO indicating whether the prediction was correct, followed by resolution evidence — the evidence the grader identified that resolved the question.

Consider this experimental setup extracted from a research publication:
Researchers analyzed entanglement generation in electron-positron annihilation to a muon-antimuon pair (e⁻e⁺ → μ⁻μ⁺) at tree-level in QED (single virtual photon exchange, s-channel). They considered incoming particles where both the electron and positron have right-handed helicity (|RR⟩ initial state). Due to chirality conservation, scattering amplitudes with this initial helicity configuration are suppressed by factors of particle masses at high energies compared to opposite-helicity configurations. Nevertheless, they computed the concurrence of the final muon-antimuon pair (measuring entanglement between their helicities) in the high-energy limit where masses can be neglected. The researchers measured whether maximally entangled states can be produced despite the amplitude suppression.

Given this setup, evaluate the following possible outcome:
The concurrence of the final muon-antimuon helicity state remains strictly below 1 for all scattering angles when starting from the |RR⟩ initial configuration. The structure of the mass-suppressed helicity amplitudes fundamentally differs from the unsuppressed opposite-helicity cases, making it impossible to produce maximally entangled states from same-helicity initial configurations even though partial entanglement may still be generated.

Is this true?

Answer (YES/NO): NO